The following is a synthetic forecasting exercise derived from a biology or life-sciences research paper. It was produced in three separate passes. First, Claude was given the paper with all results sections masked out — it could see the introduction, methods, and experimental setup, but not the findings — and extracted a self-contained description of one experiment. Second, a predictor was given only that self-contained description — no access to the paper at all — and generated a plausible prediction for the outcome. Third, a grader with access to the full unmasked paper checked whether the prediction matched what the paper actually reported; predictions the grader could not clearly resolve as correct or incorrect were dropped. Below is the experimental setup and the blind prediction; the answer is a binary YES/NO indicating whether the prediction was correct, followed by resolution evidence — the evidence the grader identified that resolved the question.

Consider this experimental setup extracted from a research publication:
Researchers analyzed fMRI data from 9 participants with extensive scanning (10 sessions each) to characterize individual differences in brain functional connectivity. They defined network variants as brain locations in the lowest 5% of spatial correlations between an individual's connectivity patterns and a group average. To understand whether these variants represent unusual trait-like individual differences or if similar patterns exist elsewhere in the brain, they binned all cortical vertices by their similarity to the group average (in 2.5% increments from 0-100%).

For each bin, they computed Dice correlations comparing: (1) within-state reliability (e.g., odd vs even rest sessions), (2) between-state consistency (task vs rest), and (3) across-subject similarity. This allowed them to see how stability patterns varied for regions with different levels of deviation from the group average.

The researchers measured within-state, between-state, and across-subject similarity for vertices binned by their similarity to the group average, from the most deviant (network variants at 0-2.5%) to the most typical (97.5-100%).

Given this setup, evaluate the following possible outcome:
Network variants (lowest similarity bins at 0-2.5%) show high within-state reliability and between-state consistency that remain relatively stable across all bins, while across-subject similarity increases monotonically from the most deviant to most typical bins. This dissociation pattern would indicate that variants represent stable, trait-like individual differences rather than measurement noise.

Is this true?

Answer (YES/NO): NO